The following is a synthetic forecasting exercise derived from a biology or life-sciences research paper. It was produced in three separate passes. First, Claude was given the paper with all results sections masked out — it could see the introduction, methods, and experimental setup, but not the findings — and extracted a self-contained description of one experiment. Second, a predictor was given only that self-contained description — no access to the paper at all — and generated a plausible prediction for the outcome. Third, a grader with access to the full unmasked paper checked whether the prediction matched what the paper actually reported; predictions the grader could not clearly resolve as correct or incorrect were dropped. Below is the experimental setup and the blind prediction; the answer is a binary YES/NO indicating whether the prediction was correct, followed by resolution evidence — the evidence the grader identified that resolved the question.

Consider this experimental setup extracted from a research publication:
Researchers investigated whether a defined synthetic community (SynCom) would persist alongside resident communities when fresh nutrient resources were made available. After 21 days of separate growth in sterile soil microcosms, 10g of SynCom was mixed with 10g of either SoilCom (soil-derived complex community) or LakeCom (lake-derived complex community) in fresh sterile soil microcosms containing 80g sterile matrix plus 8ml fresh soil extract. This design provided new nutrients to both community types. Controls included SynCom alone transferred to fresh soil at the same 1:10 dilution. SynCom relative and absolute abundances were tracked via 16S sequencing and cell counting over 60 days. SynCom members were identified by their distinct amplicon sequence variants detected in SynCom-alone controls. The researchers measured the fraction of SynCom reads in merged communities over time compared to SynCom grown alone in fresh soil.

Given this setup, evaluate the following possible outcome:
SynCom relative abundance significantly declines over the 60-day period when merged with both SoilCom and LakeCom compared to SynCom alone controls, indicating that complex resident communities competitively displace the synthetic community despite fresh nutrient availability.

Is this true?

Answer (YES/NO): YES